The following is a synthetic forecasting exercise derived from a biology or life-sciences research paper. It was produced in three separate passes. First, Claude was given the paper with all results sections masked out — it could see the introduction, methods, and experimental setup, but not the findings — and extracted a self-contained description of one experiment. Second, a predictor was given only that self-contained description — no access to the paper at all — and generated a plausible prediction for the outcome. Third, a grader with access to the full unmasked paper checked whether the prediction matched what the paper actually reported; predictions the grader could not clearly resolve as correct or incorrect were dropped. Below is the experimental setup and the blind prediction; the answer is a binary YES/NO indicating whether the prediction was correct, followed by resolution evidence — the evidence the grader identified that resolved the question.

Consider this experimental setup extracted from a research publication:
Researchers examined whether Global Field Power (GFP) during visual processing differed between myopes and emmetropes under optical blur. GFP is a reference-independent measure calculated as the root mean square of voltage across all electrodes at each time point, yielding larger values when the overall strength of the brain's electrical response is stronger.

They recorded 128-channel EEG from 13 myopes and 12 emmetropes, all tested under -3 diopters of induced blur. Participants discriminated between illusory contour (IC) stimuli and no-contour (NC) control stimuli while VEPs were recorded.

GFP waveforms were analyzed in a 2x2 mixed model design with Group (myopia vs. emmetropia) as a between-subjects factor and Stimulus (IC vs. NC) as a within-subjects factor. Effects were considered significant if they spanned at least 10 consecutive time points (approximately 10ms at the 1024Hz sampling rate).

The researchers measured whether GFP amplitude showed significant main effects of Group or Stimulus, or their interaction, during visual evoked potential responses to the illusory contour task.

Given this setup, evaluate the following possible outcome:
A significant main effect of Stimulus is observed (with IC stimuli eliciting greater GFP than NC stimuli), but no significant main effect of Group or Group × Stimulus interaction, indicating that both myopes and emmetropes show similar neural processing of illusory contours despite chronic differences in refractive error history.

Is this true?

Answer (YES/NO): YES